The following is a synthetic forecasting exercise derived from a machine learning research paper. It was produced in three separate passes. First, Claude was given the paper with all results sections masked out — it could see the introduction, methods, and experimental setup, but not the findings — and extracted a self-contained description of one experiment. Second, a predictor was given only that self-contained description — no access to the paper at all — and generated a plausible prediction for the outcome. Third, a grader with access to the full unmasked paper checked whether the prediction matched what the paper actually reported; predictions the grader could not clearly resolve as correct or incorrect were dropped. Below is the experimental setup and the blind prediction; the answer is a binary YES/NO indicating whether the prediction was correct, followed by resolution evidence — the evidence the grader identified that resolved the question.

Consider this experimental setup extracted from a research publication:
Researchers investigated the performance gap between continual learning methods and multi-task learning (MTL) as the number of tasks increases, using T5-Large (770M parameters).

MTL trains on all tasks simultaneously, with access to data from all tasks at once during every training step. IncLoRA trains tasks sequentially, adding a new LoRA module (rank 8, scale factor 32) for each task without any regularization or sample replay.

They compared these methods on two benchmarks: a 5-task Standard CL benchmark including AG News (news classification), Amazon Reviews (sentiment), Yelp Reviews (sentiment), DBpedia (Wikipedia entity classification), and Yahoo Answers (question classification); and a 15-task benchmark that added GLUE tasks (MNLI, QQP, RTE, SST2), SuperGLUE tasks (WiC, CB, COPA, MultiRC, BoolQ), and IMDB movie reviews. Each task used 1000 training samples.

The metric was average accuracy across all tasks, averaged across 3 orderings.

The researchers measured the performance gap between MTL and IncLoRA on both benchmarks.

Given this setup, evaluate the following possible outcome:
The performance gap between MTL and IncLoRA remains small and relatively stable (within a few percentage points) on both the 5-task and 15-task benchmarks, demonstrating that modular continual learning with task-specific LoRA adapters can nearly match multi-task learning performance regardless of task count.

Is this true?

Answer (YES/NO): NO